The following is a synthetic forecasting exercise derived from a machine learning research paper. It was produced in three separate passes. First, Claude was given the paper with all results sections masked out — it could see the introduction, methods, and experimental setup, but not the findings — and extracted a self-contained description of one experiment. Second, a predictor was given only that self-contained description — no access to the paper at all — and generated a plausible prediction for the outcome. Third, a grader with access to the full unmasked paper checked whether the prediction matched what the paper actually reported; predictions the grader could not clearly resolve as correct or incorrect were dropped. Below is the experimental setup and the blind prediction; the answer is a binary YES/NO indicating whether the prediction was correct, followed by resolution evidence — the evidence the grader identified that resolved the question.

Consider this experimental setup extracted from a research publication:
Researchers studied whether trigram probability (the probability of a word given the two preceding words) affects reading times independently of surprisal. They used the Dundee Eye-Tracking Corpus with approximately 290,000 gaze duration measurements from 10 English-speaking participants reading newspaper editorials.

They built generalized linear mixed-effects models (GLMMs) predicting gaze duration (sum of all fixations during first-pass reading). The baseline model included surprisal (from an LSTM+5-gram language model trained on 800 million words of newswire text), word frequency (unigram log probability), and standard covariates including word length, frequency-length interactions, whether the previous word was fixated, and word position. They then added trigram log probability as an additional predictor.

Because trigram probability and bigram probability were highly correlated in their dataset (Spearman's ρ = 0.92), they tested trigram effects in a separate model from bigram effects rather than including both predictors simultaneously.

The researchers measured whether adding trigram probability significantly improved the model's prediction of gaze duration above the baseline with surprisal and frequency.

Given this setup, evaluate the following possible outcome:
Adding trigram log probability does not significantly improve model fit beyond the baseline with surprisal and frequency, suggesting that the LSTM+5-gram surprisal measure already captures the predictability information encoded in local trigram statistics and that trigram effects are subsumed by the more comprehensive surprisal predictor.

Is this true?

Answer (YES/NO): NO